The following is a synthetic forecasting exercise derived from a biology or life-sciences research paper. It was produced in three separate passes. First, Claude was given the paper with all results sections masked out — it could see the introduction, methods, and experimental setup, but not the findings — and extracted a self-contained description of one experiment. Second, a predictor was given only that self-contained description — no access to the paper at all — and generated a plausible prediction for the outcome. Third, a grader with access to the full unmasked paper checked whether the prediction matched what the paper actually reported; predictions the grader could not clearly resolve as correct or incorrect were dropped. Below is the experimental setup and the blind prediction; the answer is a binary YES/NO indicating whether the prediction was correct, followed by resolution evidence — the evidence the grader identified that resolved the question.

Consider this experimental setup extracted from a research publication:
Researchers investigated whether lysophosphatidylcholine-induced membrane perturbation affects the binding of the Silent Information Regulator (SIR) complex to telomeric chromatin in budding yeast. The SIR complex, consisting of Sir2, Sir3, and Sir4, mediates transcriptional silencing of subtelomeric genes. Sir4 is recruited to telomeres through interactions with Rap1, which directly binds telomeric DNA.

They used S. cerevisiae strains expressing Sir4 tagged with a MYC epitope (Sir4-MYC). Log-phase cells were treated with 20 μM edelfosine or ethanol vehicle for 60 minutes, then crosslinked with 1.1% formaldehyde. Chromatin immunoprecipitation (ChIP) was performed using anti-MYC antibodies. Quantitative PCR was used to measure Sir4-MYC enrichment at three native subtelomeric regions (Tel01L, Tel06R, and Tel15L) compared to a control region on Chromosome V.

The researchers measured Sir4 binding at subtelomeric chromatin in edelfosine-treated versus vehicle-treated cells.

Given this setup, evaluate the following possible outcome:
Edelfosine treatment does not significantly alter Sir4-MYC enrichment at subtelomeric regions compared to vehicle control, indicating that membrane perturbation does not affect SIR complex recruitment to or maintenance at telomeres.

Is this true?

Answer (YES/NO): NO